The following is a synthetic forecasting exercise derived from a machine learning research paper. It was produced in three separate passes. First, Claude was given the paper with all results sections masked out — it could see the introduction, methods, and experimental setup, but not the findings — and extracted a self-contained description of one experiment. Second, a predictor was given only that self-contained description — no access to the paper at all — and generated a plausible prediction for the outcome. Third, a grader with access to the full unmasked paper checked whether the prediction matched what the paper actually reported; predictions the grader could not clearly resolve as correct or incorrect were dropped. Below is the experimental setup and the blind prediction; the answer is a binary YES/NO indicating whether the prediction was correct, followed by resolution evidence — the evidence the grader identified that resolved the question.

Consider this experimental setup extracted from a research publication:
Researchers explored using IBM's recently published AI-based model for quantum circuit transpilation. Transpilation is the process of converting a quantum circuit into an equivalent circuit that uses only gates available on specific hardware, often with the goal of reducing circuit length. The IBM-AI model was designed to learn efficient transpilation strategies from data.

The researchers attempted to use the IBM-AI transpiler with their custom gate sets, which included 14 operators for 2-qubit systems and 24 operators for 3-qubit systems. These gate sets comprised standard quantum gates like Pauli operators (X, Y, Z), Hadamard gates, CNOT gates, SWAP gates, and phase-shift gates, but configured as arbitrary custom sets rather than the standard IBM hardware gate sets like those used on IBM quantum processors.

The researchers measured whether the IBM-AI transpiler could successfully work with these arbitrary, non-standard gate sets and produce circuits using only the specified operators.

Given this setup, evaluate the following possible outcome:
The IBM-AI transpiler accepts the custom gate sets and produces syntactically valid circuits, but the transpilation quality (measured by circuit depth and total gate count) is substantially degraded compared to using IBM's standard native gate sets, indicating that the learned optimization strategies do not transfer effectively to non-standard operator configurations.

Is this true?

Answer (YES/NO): NO